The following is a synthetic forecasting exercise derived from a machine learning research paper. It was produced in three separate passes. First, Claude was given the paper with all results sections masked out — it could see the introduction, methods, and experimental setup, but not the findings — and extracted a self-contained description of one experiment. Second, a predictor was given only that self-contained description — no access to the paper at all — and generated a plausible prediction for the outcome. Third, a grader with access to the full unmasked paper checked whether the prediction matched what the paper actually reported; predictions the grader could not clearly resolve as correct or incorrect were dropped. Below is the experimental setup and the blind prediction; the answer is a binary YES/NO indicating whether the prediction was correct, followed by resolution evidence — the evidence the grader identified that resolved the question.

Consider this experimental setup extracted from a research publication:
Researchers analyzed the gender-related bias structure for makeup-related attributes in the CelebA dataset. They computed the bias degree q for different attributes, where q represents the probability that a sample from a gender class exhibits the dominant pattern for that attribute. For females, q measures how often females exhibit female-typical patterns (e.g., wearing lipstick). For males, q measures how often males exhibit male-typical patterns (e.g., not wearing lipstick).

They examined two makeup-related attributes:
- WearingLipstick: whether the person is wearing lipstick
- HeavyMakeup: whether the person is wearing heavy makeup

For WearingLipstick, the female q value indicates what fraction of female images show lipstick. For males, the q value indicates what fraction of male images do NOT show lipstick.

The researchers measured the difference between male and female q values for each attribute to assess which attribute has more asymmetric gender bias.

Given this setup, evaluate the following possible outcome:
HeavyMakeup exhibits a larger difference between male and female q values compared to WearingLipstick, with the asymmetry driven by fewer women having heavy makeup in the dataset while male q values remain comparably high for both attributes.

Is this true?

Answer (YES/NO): YES